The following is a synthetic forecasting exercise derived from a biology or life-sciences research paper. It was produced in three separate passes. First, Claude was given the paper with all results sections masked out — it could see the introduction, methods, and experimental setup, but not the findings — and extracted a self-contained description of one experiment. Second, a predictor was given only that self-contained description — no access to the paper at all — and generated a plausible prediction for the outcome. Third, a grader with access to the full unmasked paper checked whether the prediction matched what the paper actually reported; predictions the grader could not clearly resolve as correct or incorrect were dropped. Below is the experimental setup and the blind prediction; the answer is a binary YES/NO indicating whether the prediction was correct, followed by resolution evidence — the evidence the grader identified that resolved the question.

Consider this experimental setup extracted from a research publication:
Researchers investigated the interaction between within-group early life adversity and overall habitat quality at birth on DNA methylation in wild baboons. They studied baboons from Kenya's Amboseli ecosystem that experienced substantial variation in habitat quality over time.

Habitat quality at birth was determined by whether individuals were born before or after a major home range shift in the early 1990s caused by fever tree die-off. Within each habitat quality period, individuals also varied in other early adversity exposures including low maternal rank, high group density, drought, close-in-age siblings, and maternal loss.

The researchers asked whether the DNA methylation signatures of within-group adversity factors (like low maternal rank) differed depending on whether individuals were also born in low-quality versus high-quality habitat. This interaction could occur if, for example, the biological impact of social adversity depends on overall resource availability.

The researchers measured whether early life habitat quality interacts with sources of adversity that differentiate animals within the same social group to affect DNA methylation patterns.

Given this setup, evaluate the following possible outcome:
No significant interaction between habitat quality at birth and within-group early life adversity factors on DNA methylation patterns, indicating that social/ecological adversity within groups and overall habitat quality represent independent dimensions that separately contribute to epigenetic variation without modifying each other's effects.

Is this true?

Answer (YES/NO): NO